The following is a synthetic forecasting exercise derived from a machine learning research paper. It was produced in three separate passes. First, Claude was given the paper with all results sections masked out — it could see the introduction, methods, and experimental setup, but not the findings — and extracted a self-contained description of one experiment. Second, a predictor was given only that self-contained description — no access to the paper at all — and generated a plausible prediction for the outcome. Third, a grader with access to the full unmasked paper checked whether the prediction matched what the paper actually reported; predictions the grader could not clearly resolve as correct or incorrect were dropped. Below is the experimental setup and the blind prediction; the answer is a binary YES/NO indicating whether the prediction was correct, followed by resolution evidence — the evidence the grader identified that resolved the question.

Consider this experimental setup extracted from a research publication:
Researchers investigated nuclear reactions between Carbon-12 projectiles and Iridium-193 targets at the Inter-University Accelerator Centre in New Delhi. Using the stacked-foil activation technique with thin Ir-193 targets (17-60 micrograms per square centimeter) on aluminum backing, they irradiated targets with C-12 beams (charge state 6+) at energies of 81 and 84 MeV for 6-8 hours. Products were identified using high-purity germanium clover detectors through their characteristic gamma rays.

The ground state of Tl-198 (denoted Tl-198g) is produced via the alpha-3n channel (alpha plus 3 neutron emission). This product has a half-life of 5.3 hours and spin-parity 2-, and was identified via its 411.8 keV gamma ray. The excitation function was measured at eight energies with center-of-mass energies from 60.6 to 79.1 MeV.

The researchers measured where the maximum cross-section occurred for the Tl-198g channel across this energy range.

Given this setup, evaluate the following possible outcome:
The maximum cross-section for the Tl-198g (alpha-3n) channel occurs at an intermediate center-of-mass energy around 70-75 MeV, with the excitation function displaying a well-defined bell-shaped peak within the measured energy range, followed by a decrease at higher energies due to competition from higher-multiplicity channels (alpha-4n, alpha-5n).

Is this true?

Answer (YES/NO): YES